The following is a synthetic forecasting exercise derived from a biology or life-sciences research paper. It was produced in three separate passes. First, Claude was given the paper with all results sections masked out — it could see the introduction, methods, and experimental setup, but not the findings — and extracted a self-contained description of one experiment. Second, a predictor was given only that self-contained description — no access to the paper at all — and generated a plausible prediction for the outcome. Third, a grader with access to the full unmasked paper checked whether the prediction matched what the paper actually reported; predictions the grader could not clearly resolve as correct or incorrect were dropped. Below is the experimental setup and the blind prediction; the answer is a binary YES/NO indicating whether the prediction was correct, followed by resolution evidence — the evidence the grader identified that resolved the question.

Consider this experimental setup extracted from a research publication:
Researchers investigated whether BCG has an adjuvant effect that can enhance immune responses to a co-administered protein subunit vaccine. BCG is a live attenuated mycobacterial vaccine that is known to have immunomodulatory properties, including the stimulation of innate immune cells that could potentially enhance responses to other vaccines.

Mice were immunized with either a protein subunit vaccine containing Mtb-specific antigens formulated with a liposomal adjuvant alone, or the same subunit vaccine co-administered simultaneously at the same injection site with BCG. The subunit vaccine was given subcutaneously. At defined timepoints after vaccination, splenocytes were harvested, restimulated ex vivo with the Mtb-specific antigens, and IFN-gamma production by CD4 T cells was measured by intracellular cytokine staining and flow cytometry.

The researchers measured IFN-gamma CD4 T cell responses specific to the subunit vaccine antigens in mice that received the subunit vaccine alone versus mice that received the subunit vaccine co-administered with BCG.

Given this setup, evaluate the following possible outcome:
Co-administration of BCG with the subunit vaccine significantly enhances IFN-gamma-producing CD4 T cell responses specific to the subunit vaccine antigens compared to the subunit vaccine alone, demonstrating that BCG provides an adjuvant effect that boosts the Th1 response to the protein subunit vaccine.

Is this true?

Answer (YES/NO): YES